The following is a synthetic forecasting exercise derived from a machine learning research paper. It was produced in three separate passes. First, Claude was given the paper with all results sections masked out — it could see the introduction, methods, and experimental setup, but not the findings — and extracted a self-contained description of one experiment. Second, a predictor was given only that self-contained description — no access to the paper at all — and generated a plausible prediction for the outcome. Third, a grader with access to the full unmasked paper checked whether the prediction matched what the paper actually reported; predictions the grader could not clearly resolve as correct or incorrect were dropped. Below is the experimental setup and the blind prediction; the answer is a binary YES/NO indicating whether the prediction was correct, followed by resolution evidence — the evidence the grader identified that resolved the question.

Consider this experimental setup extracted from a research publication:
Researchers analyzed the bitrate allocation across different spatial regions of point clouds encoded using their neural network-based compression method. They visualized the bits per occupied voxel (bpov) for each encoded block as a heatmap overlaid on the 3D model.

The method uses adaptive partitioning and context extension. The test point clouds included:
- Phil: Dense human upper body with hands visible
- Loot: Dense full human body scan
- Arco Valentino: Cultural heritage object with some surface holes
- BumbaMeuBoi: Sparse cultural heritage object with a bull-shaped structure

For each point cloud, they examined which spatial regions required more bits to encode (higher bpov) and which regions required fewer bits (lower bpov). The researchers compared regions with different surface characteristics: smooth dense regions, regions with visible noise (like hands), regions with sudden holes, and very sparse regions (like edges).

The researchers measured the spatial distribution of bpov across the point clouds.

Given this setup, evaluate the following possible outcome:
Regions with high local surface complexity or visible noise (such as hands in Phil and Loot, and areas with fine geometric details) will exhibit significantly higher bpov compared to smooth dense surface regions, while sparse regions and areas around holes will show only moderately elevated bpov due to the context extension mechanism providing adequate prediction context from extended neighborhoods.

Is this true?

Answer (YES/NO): NO